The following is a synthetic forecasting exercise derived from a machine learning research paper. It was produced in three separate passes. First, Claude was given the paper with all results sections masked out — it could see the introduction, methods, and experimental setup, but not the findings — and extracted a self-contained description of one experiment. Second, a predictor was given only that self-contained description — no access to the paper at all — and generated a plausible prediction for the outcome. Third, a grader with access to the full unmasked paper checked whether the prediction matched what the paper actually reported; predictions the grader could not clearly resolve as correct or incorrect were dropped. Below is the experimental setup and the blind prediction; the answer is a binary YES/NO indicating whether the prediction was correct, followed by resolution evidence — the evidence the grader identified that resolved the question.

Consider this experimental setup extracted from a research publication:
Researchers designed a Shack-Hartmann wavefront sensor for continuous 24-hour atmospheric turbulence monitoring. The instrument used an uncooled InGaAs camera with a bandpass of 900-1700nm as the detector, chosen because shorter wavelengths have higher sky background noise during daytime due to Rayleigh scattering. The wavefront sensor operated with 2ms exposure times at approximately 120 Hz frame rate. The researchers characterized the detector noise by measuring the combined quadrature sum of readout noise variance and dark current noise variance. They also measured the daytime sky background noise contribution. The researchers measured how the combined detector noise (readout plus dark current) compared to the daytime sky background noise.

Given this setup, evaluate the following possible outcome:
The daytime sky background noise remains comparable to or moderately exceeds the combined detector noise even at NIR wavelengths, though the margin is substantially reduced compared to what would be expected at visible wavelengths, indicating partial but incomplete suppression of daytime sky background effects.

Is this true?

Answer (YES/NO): NO